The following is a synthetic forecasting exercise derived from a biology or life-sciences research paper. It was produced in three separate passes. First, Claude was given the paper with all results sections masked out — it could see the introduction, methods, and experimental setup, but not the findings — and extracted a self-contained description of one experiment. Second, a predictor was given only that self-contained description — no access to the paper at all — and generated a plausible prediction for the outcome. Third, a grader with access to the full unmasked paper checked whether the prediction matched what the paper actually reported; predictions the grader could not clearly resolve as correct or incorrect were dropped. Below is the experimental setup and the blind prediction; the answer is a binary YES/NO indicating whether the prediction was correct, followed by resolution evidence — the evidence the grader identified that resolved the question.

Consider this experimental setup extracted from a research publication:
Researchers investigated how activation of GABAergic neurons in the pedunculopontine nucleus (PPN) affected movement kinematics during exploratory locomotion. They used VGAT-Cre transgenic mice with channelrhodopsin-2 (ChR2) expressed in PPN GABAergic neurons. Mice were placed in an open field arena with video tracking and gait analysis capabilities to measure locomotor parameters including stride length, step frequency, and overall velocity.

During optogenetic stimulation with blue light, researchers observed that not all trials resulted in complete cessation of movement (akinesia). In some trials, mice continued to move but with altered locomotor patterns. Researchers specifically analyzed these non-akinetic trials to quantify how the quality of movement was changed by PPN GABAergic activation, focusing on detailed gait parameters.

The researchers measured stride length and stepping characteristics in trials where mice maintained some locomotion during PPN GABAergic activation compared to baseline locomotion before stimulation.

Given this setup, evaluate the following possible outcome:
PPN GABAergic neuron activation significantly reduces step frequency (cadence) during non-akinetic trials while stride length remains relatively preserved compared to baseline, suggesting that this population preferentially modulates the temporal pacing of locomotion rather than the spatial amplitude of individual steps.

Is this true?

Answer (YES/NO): NO